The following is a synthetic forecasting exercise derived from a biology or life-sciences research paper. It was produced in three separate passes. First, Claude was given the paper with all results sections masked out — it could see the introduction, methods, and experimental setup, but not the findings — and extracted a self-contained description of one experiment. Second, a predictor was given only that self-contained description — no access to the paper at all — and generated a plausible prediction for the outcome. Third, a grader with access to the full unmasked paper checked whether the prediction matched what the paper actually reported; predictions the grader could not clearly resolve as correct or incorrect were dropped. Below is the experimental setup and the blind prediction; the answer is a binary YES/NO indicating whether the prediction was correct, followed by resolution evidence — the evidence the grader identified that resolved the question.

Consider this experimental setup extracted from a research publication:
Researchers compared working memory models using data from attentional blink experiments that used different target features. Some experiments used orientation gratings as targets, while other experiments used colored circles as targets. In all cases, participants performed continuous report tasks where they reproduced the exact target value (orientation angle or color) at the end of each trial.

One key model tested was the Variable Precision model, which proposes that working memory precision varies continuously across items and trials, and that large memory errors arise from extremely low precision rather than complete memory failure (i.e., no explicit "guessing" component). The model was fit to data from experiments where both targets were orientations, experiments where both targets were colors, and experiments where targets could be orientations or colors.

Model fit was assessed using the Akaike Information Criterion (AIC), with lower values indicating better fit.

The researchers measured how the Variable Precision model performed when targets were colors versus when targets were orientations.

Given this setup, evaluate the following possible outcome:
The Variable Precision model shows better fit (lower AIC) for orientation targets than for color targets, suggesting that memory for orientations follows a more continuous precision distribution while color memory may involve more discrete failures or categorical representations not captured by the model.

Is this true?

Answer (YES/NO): NO